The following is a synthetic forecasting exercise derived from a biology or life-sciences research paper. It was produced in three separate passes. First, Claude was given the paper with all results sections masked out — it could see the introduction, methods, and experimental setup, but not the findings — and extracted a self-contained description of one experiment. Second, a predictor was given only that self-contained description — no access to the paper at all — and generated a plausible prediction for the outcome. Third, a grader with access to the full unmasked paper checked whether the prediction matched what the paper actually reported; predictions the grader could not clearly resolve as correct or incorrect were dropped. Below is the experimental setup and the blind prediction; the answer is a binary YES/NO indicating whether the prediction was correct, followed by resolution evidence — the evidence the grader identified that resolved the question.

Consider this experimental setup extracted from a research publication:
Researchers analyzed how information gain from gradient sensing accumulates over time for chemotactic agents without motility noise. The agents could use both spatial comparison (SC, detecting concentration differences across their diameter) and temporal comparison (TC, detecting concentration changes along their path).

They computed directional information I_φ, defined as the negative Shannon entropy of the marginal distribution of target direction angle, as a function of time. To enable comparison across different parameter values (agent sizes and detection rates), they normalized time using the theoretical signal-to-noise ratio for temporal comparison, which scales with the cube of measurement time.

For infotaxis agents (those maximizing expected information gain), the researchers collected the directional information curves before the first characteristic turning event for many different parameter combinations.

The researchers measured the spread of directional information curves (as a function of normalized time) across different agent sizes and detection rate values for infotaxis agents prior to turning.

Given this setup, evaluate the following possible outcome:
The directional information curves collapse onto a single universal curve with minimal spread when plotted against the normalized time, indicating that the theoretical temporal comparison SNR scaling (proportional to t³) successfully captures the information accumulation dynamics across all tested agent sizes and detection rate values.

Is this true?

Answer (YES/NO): YES